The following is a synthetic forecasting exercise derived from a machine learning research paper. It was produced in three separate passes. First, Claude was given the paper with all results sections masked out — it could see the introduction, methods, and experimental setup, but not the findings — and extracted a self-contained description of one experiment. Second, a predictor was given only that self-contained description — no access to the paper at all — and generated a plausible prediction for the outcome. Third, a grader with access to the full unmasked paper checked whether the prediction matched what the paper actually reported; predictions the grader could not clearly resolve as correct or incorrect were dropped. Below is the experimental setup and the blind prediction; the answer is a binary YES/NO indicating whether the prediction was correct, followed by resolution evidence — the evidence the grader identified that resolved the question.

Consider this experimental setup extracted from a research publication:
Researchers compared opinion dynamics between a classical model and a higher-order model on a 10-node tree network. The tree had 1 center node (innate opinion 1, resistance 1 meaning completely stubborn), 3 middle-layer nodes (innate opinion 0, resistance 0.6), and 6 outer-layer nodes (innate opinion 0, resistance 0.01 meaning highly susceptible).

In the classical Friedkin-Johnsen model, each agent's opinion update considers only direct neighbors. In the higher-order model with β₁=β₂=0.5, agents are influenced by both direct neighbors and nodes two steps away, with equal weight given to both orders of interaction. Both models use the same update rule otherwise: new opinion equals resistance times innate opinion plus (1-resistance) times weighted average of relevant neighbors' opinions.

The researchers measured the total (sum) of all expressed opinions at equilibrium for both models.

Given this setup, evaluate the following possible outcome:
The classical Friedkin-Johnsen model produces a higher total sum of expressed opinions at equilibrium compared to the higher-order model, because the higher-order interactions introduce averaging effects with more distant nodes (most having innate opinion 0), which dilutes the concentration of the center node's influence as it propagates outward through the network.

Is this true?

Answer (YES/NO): NO